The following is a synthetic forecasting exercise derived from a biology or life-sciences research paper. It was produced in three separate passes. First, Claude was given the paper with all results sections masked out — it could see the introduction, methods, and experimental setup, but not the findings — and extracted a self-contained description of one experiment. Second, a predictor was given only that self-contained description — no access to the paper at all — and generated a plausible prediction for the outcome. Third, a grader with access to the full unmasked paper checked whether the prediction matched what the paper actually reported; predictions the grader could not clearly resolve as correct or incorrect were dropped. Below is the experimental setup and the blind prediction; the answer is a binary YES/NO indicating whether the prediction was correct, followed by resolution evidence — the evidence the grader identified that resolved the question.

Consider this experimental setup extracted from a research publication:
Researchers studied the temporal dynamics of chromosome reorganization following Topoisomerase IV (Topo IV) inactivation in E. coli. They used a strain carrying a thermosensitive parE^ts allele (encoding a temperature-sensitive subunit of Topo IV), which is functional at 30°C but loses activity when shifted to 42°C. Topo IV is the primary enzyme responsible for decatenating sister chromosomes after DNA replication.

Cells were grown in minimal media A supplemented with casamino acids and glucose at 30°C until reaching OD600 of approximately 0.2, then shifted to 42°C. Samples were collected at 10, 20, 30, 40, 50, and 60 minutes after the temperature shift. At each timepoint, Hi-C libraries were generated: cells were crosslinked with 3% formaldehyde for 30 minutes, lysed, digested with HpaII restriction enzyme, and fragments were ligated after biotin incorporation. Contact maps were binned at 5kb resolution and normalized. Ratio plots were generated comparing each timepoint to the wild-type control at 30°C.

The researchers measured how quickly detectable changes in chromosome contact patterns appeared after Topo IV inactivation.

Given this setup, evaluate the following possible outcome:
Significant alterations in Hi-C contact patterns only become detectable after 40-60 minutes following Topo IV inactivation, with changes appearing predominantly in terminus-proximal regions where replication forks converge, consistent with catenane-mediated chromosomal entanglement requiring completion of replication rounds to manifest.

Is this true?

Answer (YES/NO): NO